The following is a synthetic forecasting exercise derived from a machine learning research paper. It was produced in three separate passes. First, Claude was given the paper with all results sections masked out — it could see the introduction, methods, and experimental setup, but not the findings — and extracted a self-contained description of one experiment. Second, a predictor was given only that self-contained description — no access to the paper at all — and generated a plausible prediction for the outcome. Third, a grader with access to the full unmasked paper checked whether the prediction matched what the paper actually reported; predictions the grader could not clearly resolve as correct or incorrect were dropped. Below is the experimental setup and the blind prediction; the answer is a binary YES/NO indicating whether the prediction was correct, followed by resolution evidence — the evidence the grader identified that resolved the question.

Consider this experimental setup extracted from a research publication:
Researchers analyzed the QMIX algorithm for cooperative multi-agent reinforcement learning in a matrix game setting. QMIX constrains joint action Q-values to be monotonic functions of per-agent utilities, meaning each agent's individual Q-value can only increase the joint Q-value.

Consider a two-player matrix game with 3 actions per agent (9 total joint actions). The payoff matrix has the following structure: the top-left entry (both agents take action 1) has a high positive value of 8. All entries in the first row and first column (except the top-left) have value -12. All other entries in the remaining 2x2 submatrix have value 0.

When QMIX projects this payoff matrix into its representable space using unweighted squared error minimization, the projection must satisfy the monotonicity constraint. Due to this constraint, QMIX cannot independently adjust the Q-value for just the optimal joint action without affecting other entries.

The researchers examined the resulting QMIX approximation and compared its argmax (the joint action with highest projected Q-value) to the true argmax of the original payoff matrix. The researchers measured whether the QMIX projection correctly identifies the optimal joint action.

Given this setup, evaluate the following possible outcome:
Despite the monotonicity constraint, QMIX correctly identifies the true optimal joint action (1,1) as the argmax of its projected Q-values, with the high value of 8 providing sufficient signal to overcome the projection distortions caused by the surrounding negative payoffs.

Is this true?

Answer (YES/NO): NO